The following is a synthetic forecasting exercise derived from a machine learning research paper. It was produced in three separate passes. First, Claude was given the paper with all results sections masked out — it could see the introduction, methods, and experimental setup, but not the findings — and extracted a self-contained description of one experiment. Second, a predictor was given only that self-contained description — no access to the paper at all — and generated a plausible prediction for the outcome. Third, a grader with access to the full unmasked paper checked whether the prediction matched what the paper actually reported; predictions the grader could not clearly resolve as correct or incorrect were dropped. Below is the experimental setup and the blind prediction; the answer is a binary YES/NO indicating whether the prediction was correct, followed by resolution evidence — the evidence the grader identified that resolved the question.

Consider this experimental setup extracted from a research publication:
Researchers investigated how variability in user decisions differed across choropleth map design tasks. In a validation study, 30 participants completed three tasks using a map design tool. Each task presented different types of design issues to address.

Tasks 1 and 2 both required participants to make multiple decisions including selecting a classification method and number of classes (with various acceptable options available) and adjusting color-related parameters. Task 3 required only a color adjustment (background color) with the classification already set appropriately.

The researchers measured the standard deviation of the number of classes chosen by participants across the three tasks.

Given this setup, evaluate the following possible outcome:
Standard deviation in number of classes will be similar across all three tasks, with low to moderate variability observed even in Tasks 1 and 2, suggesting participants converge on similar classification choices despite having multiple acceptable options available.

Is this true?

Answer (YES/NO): NO